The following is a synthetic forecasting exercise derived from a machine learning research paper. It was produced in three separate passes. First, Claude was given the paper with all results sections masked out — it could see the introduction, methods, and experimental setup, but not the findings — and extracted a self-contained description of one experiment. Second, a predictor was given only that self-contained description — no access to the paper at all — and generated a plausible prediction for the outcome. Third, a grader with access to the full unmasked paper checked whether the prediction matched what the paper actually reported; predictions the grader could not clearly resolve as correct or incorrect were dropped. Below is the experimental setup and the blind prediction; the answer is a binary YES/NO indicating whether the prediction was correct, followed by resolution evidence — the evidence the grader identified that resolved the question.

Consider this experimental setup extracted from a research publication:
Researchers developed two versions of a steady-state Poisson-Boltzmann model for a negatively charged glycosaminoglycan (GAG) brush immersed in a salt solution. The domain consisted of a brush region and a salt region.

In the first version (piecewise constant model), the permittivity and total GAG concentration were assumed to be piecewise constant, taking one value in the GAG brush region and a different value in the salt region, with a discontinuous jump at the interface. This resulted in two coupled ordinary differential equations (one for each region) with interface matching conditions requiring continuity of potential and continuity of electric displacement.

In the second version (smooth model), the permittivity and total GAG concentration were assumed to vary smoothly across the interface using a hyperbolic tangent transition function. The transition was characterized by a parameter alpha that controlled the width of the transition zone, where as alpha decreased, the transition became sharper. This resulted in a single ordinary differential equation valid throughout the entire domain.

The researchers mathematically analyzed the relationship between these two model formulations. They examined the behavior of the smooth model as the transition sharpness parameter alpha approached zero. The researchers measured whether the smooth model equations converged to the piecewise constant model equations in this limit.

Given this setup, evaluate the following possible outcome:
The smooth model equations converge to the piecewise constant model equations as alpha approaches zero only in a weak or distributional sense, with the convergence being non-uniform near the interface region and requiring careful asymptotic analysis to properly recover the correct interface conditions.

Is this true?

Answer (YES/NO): NO